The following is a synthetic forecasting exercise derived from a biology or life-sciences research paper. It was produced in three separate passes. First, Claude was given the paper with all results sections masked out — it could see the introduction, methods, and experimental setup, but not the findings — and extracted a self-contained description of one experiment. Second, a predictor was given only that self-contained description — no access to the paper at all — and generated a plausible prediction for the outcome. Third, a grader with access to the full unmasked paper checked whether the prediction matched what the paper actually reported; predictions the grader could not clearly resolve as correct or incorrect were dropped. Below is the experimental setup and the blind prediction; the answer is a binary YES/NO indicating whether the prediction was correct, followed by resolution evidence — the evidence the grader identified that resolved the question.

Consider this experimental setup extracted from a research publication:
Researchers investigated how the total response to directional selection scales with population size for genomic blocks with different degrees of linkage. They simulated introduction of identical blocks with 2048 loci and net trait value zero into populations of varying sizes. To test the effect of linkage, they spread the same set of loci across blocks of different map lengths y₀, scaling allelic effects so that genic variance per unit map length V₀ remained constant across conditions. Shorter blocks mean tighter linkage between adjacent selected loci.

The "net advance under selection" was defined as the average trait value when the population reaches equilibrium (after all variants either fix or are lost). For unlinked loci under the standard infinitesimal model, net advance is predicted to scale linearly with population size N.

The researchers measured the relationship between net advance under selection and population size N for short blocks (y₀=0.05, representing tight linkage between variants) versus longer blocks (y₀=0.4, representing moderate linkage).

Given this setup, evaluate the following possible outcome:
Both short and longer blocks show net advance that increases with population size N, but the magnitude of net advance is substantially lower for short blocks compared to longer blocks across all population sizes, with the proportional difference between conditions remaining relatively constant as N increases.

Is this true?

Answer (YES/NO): NO